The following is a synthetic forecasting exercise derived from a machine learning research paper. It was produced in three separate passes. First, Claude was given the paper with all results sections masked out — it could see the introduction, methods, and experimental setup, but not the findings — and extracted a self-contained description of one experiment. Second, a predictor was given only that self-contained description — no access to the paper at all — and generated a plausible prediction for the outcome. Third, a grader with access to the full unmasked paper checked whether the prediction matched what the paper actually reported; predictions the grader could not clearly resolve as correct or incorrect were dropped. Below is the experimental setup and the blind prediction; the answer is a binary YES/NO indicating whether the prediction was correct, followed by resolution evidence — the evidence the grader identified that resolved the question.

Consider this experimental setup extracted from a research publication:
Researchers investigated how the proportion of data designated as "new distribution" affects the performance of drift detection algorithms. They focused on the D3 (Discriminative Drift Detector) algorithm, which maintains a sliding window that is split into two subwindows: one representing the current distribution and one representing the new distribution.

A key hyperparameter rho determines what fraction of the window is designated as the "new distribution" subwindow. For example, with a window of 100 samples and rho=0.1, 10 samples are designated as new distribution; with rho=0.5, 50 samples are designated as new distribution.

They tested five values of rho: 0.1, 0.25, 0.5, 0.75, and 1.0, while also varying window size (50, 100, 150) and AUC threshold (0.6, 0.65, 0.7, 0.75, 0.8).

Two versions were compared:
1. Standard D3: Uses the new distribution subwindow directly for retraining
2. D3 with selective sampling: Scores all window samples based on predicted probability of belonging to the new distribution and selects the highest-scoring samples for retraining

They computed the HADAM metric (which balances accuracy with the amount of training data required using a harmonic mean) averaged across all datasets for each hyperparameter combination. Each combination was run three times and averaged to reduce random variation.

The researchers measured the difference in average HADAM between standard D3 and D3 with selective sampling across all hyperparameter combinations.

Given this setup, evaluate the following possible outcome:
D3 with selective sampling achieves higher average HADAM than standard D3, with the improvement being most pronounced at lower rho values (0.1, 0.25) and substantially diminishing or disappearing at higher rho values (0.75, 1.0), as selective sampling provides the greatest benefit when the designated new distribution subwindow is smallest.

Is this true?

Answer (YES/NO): NO